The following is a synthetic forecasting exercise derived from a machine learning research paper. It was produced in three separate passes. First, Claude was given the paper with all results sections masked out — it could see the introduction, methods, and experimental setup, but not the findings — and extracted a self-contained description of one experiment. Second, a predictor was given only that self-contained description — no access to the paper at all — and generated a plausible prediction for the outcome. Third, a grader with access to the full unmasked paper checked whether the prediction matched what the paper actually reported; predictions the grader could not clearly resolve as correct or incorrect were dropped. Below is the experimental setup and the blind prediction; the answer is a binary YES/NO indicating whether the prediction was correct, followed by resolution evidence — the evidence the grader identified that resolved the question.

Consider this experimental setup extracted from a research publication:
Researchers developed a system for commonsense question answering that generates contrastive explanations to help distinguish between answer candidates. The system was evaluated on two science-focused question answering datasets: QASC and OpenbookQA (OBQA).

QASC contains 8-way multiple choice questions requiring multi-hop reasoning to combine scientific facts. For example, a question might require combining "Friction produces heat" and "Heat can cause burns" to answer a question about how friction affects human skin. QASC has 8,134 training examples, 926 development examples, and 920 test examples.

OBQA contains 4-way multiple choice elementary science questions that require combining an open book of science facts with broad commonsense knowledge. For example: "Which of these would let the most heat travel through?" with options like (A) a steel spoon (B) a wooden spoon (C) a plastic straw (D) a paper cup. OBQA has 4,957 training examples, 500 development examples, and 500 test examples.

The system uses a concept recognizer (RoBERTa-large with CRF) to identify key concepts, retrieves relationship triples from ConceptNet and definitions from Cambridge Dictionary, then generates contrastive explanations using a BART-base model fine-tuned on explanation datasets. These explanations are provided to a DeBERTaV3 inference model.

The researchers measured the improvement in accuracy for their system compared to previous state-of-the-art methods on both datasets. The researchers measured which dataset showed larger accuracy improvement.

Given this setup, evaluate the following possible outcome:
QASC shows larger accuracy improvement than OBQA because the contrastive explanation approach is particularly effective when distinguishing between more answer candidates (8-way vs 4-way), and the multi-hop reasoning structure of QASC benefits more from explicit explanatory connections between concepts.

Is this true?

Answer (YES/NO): YES